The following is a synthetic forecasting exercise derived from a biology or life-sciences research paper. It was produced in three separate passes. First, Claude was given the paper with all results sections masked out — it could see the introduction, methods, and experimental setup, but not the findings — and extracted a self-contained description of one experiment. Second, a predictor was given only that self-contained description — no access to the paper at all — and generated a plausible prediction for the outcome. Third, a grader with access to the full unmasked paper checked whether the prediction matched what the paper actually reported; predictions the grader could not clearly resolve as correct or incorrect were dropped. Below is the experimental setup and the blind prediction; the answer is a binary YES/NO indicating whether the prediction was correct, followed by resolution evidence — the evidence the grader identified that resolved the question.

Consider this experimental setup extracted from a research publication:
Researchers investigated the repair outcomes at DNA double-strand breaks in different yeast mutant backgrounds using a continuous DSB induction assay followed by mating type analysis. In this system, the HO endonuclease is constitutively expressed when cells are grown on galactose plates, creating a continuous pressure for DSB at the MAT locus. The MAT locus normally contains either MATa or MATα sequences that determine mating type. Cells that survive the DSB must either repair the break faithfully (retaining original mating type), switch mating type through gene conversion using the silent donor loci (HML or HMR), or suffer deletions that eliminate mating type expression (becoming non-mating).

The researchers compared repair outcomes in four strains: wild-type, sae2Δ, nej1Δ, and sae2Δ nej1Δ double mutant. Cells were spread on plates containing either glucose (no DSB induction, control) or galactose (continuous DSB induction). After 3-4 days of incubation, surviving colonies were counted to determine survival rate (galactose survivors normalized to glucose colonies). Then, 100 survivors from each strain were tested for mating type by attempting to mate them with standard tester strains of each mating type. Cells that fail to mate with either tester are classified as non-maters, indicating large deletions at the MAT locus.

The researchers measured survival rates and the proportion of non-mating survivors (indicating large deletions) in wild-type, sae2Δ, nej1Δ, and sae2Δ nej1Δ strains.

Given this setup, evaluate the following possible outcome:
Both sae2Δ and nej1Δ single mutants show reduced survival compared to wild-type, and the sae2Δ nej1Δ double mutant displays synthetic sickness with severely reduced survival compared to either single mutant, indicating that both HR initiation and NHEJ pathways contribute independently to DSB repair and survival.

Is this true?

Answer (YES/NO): NO